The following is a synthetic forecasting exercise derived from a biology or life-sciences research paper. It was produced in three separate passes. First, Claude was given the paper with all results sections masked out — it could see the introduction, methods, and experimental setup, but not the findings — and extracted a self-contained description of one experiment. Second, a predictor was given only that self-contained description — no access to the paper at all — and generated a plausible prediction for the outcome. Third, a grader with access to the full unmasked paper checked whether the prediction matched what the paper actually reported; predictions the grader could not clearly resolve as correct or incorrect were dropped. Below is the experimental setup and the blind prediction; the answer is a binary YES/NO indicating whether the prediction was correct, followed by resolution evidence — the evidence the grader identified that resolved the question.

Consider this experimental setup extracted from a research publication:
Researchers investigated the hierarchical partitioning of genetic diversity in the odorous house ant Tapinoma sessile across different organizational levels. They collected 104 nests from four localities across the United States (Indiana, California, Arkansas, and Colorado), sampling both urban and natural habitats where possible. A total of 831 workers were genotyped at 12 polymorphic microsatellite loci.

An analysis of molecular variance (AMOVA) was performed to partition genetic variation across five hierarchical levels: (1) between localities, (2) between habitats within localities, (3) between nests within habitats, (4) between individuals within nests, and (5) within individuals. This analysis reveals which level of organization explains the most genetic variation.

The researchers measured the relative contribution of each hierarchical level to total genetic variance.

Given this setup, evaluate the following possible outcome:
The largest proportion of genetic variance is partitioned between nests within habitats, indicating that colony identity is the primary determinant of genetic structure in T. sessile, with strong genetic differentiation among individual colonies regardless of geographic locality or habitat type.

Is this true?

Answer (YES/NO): NO